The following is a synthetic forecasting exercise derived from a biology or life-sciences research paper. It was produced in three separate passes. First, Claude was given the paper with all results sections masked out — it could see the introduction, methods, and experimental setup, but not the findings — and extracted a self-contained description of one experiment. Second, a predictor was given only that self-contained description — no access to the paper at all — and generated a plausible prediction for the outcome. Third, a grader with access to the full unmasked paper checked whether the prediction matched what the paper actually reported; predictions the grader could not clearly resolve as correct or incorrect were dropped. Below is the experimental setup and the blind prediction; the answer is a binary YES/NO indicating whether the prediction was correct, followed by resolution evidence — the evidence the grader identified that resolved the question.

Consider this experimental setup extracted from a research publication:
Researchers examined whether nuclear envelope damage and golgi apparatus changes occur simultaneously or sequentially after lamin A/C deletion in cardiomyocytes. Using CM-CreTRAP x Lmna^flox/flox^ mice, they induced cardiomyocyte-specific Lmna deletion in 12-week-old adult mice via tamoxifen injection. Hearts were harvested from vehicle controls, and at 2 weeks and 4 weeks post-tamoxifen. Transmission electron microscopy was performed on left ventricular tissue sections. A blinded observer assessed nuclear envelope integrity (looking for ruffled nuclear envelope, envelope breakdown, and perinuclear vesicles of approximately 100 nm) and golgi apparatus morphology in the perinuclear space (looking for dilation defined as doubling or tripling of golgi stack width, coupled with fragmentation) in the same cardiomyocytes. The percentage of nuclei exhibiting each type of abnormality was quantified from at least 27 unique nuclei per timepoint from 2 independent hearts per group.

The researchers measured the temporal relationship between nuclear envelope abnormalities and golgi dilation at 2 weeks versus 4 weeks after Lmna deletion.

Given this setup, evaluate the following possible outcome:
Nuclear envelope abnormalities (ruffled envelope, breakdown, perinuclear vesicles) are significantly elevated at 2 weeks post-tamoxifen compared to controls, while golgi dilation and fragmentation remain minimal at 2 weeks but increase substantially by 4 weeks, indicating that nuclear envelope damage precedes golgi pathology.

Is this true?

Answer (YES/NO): NO